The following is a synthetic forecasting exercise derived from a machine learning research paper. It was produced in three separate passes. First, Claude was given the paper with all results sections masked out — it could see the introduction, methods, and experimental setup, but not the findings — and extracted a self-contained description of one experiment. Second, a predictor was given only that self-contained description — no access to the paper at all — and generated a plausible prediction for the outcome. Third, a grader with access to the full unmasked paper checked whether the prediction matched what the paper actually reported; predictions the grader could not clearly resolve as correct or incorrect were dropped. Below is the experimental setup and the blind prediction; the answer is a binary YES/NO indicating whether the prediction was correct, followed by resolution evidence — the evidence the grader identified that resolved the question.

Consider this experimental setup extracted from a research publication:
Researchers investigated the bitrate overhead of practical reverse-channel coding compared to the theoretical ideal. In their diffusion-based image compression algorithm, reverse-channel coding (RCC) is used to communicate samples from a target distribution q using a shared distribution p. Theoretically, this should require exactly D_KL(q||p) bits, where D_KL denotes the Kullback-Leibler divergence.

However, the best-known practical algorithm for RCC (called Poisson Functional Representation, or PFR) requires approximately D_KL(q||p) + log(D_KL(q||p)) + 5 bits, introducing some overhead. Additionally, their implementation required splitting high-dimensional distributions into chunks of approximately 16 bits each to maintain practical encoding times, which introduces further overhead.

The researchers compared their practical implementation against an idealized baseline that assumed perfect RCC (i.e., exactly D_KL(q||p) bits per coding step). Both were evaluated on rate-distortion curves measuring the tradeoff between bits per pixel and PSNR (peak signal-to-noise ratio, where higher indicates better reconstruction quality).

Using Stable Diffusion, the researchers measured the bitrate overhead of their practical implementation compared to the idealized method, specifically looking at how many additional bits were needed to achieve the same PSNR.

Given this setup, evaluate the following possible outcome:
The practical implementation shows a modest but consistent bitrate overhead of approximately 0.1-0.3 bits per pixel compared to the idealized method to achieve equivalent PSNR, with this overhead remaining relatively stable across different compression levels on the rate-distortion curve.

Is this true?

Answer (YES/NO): NO